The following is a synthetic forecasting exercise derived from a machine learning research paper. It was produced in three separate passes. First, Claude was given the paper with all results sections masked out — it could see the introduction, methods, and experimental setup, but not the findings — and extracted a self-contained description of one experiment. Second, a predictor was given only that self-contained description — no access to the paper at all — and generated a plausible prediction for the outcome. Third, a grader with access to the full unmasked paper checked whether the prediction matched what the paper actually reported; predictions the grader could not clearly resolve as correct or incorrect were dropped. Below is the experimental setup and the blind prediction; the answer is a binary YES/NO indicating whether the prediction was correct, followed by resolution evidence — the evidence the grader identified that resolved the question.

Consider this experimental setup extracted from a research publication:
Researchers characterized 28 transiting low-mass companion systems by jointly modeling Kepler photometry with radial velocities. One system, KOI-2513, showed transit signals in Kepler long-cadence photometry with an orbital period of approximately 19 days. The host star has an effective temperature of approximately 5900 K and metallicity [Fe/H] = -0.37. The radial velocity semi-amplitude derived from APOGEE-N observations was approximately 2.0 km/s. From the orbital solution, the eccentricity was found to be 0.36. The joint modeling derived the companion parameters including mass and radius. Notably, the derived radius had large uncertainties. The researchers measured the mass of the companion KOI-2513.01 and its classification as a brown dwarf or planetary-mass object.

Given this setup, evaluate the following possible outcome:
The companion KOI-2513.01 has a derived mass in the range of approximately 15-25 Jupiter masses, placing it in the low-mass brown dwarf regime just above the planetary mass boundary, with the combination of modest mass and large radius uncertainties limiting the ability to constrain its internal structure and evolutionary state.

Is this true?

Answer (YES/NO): YES